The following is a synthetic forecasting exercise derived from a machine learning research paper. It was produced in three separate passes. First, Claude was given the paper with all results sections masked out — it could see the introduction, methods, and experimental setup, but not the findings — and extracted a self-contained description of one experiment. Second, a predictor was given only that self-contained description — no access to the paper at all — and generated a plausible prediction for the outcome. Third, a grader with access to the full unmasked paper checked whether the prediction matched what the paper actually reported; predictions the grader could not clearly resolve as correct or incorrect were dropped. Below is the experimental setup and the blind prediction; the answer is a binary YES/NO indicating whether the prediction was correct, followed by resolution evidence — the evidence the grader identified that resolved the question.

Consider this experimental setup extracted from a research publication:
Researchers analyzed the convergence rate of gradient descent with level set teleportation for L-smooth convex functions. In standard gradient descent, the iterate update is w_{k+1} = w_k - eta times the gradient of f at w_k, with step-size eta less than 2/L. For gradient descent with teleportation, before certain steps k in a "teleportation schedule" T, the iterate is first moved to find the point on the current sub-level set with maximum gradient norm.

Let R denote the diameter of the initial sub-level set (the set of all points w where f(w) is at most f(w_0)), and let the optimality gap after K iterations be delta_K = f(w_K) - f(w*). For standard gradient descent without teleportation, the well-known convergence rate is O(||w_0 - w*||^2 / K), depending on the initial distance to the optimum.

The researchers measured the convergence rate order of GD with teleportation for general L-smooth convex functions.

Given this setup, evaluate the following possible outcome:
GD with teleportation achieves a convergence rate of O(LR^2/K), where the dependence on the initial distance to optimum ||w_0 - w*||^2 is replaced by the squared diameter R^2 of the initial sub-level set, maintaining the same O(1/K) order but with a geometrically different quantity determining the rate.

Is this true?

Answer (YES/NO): YES